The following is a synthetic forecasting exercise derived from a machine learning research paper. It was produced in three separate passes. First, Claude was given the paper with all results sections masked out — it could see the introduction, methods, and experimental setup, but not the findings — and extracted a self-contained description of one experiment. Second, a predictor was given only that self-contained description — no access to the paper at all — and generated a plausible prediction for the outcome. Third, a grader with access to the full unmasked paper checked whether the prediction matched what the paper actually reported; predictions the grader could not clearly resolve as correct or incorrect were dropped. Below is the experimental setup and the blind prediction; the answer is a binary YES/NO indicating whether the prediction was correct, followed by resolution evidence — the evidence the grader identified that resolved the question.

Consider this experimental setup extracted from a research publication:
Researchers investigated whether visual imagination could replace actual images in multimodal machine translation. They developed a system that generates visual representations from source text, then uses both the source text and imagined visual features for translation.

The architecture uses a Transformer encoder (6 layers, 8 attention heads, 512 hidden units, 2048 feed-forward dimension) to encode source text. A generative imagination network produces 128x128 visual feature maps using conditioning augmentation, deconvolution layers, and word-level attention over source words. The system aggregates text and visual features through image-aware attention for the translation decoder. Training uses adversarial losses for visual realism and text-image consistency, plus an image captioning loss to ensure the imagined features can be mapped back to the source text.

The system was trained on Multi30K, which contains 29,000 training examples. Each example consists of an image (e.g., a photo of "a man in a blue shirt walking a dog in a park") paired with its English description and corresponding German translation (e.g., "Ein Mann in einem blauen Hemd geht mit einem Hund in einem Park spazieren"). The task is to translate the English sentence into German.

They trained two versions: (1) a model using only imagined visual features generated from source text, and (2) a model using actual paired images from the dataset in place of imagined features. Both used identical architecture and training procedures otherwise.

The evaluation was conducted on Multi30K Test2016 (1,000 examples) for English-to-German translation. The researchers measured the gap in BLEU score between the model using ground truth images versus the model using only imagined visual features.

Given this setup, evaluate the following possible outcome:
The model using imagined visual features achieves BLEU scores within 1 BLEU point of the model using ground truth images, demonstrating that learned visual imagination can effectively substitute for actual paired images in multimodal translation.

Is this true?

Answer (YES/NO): YES